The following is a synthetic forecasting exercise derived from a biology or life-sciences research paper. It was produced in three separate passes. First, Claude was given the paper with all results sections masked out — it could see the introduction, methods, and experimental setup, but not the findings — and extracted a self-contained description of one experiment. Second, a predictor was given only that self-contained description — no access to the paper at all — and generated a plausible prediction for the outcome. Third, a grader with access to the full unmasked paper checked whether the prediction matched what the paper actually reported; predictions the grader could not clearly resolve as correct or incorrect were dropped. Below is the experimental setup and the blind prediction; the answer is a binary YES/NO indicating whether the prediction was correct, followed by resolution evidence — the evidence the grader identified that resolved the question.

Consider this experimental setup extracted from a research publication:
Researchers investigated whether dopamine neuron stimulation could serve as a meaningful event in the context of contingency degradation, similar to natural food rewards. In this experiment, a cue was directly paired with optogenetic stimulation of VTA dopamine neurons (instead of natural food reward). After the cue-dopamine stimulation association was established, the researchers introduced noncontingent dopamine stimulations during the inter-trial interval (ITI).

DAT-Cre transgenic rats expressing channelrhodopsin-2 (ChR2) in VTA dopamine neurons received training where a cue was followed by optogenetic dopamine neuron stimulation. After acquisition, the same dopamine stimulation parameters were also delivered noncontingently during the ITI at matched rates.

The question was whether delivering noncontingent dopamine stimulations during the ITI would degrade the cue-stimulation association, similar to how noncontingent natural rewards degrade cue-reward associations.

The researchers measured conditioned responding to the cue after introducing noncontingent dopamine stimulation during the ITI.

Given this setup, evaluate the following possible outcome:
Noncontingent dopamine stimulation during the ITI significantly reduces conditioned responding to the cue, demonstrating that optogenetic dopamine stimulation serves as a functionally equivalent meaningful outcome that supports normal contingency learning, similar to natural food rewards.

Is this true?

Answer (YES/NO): NO